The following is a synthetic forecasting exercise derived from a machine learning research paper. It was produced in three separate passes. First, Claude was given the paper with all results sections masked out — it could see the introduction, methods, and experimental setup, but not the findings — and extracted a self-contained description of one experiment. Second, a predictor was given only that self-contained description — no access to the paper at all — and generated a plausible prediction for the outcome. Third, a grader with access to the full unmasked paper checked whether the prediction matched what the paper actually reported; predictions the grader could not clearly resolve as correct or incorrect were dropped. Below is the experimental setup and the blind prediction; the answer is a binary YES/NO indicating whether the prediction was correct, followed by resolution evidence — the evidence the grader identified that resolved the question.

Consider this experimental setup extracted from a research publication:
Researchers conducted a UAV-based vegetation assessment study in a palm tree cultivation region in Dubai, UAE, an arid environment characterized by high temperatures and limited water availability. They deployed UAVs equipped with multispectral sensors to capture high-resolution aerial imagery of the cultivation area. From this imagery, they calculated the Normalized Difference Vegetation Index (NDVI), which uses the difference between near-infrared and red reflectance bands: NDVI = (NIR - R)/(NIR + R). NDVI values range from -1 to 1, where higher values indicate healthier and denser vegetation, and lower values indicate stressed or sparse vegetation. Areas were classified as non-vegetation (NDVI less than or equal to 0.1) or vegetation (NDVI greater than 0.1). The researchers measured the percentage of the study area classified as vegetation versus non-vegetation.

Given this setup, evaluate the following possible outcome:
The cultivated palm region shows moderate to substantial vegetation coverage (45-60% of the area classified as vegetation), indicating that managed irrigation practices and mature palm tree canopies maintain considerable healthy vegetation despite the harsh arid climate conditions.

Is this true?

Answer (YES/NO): NO